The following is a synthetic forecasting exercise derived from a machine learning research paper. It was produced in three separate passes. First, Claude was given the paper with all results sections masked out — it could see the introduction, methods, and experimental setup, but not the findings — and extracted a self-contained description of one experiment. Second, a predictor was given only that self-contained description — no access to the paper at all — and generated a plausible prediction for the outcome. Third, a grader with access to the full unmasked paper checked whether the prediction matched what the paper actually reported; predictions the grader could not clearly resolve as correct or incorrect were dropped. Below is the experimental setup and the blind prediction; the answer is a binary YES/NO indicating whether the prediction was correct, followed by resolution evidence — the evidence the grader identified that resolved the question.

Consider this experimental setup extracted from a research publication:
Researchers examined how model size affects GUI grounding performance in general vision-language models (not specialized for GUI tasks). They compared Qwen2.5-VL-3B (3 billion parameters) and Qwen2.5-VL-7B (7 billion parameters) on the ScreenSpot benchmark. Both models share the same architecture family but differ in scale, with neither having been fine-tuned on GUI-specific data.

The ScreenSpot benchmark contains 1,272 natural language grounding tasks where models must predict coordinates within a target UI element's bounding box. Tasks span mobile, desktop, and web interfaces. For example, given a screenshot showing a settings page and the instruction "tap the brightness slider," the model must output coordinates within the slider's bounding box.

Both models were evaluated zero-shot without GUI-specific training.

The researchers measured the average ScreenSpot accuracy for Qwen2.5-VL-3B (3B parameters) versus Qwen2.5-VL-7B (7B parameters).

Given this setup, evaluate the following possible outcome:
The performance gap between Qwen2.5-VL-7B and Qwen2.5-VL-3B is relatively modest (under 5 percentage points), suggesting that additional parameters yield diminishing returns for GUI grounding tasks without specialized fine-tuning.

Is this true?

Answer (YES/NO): NO